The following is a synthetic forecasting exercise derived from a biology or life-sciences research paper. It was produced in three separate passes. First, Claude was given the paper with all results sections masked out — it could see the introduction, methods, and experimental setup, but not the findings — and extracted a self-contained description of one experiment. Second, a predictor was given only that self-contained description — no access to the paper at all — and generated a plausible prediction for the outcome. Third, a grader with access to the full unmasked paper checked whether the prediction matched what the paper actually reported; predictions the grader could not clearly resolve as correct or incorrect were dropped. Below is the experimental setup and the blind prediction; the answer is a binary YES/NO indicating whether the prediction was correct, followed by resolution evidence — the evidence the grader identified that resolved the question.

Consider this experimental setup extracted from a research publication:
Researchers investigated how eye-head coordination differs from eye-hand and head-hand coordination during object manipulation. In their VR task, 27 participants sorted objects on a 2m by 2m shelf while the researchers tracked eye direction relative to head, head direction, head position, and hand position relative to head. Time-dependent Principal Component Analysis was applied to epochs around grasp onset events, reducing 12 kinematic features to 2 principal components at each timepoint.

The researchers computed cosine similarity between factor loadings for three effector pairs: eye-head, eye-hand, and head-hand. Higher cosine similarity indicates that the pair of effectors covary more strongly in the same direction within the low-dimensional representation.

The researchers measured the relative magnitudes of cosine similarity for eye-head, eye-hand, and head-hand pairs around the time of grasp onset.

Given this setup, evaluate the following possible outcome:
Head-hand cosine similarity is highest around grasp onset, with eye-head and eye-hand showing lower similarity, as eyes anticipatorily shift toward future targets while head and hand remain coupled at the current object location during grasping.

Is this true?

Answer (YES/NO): NO